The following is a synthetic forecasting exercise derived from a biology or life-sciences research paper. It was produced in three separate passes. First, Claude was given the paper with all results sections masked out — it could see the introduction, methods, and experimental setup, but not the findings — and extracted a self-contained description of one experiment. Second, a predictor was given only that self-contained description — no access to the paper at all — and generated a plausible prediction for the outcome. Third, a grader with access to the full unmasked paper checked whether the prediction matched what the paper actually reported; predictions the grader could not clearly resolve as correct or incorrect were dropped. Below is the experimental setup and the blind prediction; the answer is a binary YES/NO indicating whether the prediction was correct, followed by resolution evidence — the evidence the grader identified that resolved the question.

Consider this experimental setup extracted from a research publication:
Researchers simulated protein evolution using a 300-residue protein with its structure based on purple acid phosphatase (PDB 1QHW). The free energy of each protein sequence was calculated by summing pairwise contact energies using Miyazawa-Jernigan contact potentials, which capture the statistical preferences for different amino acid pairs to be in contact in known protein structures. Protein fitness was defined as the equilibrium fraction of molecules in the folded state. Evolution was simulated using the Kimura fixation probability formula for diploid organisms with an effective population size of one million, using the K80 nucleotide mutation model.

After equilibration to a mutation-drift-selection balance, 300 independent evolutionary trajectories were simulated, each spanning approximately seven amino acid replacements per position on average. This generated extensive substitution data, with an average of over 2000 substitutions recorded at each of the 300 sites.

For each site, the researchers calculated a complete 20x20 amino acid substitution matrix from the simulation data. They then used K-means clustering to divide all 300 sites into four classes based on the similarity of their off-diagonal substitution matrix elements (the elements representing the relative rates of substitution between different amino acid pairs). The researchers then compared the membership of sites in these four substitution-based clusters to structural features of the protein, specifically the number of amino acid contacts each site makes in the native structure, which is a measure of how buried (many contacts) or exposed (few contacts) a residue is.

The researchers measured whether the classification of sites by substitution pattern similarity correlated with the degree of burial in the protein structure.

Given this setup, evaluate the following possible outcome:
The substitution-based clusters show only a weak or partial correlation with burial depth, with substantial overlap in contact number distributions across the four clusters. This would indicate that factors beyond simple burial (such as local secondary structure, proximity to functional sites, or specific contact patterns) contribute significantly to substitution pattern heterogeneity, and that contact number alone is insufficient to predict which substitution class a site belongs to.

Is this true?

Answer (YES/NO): NO